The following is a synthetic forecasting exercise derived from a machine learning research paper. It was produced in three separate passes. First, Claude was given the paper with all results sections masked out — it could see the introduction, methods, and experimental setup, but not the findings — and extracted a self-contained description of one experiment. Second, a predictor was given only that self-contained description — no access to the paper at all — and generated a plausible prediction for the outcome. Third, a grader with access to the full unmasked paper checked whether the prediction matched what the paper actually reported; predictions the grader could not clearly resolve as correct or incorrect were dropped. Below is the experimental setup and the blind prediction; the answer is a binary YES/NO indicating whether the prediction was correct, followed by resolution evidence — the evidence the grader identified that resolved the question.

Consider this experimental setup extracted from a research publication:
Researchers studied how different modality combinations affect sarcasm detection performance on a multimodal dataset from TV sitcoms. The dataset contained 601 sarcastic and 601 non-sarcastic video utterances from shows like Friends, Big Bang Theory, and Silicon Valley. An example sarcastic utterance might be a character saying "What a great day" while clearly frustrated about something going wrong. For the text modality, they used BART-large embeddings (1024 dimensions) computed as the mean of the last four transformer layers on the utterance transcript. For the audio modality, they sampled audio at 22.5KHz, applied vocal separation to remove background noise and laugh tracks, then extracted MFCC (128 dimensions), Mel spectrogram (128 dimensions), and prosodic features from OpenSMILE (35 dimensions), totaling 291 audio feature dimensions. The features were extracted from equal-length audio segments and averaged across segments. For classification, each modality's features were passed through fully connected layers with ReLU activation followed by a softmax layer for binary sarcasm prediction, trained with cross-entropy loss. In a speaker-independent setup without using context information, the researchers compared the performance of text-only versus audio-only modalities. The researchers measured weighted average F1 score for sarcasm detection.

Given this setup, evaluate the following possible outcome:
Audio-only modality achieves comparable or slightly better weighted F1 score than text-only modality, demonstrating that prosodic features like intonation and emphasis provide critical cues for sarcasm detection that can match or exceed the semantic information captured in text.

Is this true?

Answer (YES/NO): NO